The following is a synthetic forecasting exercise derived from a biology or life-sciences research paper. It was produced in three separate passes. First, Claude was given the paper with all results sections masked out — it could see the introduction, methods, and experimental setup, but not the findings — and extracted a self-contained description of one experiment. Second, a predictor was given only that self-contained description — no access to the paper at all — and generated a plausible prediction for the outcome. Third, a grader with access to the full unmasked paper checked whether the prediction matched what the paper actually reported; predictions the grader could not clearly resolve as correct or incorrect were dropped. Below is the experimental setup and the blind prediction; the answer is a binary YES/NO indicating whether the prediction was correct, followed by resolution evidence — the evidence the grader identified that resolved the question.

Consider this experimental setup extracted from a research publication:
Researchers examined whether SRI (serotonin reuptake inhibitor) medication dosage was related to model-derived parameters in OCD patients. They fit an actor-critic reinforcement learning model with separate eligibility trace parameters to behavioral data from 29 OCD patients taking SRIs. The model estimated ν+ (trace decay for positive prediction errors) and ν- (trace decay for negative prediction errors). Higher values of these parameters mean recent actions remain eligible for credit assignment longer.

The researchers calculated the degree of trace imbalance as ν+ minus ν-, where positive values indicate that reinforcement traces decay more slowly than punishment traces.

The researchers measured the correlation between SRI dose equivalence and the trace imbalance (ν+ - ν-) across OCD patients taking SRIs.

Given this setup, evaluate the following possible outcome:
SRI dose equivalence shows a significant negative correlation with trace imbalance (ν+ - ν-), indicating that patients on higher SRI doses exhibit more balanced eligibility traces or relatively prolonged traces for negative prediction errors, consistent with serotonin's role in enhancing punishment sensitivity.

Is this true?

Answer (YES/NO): YES